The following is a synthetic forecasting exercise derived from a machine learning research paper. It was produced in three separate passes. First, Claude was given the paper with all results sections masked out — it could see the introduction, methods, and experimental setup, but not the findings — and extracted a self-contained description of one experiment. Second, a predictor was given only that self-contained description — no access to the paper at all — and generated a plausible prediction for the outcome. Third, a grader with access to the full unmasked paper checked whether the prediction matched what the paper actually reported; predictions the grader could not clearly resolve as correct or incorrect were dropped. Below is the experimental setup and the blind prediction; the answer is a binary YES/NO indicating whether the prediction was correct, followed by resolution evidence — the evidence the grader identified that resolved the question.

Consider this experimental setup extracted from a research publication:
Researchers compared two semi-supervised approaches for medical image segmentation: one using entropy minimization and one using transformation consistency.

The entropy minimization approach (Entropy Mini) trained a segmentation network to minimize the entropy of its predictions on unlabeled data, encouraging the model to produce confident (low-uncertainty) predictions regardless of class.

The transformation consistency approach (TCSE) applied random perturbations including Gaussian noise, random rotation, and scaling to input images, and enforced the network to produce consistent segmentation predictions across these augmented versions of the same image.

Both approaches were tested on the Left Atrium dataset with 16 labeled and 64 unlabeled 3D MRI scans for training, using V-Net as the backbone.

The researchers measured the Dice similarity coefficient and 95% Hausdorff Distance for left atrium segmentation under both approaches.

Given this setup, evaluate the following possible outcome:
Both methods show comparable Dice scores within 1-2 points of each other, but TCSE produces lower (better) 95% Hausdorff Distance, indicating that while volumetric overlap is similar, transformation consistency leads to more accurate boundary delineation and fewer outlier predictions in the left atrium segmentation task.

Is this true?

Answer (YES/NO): YES